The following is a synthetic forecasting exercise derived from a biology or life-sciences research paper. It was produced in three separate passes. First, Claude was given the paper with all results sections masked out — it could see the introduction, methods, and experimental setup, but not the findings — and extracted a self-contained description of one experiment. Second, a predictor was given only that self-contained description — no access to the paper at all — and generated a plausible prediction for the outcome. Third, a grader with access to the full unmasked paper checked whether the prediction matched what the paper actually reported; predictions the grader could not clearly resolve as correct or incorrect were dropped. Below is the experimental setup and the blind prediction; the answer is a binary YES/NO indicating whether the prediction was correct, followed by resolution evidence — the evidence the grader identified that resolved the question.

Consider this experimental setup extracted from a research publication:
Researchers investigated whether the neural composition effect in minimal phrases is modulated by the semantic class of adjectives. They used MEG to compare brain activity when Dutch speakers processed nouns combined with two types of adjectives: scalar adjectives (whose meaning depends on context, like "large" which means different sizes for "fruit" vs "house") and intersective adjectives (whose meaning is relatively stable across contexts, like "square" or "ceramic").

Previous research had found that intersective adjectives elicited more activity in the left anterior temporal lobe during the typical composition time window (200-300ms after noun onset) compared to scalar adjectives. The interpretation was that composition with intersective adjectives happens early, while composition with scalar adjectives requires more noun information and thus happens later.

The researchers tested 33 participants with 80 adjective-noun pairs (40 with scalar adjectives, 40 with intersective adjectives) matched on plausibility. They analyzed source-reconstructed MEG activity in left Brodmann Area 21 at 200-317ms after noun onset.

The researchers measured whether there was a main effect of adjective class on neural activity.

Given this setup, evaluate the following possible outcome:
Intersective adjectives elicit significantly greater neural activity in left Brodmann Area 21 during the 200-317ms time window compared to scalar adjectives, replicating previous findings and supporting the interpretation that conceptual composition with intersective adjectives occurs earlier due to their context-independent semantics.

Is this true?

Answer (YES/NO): NO